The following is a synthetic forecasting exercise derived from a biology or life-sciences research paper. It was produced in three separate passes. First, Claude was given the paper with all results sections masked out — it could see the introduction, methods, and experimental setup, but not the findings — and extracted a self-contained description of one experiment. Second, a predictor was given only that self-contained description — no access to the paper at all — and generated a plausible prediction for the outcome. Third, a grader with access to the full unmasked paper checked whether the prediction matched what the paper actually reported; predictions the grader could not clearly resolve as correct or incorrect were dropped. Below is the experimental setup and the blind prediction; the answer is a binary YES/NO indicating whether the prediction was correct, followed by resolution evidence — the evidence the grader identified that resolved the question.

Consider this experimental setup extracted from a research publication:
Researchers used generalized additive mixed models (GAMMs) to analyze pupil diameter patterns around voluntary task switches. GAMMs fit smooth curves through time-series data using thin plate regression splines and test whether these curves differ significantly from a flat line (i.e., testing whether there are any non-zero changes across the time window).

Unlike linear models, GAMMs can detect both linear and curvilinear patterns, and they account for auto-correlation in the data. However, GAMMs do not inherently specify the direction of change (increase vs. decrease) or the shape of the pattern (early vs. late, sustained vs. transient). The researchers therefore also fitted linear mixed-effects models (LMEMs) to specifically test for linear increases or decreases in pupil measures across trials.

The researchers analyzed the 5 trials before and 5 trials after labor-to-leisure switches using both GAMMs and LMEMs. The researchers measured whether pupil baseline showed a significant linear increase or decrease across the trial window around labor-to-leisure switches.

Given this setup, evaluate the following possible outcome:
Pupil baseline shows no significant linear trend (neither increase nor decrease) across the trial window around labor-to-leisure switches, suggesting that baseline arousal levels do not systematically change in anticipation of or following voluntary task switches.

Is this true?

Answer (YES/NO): NO